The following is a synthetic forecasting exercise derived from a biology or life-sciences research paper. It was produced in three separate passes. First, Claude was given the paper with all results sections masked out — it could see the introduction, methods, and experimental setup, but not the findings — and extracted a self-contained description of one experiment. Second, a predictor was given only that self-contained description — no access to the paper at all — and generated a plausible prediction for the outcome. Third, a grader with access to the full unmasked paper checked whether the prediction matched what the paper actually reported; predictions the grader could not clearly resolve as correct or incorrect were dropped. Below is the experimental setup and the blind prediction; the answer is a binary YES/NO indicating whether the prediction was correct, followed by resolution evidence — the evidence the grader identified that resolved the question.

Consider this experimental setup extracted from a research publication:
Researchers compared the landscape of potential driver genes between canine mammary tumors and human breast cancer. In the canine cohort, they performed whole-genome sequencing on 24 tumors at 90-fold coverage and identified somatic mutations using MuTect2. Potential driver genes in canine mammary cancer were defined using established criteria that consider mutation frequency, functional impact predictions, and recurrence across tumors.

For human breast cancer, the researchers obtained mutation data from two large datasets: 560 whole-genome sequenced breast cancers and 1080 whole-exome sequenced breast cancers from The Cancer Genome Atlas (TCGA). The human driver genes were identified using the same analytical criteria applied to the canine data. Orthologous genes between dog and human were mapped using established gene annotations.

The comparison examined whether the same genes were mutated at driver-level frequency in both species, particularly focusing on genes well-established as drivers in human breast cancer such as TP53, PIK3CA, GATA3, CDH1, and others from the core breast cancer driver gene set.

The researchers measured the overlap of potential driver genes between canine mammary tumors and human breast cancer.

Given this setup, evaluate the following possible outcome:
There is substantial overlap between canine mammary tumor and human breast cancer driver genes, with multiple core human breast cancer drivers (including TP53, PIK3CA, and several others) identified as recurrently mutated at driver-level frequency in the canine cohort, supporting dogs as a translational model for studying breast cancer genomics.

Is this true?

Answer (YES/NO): NO